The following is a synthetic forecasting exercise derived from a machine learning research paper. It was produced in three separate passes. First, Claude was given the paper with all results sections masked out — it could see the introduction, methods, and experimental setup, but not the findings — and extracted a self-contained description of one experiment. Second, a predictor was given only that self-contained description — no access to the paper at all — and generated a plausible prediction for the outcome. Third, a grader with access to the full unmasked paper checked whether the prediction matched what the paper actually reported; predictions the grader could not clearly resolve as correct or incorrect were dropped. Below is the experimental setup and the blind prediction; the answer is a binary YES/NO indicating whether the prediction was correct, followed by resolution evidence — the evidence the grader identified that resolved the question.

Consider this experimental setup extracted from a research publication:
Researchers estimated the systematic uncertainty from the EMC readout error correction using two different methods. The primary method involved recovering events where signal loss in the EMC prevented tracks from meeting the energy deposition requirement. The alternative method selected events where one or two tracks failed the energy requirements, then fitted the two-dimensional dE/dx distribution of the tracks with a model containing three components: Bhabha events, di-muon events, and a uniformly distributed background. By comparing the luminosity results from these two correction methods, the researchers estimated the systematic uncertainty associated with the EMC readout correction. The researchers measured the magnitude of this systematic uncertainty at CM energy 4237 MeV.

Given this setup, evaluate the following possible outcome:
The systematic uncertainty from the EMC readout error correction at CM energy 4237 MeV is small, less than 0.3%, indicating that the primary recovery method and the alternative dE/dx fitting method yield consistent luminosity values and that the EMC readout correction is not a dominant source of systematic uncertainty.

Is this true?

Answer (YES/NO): YES